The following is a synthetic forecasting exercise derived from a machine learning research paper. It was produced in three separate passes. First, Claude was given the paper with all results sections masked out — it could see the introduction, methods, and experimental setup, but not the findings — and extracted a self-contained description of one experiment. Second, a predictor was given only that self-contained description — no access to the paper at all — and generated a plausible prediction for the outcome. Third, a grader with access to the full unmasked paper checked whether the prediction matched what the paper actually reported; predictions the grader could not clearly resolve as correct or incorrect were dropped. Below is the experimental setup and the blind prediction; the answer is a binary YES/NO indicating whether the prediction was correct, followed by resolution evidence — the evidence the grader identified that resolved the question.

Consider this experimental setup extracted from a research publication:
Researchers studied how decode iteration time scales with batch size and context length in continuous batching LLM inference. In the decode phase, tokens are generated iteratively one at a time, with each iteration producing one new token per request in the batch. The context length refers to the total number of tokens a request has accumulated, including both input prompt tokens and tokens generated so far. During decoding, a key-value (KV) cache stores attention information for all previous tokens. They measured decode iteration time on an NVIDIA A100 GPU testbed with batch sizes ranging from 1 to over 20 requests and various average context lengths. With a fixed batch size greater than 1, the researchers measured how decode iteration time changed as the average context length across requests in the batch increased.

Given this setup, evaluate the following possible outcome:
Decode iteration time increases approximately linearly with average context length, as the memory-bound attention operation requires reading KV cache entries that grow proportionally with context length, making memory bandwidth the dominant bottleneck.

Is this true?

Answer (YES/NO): YES